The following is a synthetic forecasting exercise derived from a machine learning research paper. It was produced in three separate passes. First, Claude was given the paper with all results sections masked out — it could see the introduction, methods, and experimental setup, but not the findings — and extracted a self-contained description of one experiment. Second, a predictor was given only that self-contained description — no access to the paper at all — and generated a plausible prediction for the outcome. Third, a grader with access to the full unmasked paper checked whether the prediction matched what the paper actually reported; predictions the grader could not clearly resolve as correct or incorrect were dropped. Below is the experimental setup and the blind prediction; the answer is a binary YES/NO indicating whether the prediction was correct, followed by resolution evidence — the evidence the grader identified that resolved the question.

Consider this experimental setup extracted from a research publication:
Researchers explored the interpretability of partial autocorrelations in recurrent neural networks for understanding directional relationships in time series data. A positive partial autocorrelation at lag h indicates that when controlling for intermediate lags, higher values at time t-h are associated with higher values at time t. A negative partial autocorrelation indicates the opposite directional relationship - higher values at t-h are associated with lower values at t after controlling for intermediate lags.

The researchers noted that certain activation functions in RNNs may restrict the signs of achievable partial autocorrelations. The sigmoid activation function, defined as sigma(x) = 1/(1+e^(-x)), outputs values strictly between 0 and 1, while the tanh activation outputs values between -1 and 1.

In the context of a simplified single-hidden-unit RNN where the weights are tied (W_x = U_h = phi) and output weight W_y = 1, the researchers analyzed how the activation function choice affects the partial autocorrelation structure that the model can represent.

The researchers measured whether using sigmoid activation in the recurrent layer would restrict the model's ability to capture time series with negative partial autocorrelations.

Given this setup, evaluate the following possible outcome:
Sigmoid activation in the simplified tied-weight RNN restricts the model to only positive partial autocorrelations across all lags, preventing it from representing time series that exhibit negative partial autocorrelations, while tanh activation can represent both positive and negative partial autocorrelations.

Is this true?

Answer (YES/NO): YES